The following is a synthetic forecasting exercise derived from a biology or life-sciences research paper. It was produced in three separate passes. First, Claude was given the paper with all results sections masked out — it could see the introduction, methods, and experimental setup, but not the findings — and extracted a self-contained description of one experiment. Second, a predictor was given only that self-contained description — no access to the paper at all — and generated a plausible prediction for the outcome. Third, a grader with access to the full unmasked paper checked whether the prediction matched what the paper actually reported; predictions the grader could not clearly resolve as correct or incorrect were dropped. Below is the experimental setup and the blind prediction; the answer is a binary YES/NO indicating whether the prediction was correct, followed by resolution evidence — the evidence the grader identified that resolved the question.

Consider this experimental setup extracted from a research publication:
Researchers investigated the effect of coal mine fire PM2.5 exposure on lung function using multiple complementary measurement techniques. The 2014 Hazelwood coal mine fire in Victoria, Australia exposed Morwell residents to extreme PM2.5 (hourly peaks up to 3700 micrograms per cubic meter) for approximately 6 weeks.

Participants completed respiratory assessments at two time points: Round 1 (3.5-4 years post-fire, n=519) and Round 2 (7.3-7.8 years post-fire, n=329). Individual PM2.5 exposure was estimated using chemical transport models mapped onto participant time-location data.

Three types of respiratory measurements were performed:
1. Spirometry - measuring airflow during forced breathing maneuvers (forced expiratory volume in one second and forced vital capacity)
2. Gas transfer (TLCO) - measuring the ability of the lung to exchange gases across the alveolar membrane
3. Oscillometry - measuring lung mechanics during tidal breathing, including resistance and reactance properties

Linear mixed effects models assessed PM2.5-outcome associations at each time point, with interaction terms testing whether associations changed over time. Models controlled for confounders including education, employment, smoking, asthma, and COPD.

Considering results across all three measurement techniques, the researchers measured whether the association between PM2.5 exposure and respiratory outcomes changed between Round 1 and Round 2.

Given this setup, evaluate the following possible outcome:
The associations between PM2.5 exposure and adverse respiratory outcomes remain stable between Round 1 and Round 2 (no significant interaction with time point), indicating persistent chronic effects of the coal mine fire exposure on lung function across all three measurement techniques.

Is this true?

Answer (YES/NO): NO